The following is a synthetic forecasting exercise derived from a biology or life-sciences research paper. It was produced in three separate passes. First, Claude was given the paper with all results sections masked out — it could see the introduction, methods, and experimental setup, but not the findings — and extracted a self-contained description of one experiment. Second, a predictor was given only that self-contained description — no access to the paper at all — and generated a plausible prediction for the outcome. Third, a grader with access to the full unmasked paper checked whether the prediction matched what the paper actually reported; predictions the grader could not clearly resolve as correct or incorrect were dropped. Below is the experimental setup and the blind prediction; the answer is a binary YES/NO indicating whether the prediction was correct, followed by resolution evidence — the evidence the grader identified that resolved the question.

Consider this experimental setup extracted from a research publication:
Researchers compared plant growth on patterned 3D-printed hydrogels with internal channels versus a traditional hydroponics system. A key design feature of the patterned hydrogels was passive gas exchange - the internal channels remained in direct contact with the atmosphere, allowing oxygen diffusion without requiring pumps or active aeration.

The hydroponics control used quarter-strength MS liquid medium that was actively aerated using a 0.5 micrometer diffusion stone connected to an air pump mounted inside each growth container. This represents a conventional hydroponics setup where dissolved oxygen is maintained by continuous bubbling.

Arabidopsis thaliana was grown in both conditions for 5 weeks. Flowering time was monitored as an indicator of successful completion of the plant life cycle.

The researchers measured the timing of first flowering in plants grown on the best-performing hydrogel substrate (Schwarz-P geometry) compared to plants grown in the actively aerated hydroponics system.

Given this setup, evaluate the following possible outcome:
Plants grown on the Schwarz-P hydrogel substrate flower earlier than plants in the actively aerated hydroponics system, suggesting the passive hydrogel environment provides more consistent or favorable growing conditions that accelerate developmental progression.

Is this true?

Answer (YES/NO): NO